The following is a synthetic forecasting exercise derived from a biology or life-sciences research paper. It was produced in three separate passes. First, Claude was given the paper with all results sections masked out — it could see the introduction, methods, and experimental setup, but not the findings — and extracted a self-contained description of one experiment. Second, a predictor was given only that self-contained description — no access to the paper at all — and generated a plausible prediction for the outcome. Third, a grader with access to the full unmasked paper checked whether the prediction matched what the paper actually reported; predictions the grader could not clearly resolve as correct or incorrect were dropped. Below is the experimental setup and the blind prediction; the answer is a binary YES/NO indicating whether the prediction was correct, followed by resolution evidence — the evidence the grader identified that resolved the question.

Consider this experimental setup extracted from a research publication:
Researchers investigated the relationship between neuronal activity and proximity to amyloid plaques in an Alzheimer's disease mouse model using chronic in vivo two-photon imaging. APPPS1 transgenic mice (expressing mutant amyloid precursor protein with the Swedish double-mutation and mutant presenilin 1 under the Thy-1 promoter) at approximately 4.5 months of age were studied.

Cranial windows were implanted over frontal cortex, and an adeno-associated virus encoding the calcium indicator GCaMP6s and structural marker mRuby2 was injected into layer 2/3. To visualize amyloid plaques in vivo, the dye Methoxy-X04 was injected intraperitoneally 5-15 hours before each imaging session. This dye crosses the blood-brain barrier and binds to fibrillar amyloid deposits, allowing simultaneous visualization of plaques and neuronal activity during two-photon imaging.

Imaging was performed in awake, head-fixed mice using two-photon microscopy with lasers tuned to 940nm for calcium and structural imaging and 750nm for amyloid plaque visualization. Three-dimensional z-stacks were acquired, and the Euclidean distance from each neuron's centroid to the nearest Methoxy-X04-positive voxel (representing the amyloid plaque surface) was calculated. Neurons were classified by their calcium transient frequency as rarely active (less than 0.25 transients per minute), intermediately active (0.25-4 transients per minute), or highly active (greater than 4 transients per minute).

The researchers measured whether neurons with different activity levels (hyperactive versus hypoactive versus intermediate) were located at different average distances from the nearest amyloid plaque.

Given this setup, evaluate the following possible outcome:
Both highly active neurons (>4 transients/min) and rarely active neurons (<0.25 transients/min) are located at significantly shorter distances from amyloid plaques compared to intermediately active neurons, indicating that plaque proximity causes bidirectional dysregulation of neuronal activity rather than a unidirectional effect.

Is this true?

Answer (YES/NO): NO